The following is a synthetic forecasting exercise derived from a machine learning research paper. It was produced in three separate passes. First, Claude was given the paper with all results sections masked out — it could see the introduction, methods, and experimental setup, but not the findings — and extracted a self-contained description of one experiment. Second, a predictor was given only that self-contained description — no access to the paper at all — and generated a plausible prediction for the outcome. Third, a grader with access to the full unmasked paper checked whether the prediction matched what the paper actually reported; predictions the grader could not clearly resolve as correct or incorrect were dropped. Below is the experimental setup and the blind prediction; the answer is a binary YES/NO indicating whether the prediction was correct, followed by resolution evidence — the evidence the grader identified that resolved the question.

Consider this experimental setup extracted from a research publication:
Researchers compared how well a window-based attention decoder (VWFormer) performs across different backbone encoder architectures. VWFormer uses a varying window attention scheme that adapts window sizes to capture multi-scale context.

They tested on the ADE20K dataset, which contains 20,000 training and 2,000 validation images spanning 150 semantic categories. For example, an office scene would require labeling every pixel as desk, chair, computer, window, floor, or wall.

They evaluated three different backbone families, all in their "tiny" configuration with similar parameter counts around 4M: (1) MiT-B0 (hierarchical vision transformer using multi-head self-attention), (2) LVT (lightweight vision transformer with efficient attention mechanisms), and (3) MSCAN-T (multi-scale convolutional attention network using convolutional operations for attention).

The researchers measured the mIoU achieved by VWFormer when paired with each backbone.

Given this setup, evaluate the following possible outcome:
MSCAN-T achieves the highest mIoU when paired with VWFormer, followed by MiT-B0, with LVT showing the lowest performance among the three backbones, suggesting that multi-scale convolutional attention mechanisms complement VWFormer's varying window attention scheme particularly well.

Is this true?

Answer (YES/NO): NO